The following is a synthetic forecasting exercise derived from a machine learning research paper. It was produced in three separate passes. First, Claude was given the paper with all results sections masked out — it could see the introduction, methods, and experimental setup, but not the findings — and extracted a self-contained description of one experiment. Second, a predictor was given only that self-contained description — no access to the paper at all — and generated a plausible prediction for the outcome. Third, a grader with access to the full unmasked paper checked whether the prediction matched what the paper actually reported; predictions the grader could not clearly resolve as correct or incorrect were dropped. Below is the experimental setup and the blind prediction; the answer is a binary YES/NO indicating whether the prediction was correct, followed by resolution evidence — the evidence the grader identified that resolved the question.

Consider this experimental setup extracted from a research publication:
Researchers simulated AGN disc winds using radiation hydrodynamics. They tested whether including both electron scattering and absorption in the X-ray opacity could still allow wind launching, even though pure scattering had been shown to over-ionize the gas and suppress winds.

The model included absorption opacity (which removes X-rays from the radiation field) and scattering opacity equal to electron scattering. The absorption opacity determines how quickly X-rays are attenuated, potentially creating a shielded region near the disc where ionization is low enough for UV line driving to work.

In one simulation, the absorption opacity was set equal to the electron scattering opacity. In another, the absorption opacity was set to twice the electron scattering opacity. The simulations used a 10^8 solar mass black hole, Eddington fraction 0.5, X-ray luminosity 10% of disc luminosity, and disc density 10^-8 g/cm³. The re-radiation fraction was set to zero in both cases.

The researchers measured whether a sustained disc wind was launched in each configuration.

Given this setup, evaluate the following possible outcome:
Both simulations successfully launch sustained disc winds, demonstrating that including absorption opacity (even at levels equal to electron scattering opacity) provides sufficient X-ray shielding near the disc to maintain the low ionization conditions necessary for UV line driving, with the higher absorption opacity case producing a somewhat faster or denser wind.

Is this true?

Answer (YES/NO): NO